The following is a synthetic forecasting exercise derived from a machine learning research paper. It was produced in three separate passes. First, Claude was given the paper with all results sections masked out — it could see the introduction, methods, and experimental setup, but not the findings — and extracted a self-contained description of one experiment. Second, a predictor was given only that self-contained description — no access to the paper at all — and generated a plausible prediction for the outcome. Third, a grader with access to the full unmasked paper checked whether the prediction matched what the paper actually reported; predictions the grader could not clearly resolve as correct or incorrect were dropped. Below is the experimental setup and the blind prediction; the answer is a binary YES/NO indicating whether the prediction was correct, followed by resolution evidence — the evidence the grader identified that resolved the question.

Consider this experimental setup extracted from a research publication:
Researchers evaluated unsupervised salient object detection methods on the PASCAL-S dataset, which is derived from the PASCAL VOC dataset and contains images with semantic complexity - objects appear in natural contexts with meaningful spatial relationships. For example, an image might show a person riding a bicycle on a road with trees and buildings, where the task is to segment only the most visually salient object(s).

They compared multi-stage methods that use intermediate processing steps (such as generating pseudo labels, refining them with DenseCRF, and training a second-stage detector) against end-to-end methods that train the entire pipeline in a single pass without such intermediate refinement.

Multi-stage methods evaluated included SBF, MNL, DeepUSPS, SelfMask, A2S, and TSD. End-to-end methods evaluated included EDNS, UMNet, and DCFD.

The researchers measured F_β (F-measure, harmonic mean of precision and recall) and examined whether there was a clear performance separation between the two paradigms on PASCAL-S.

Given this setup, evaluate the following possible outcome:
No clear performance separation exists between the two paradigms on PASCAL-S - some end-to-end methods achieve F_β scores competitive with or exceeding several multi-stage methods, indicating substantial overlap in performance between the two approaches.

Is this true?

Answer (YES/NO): YES